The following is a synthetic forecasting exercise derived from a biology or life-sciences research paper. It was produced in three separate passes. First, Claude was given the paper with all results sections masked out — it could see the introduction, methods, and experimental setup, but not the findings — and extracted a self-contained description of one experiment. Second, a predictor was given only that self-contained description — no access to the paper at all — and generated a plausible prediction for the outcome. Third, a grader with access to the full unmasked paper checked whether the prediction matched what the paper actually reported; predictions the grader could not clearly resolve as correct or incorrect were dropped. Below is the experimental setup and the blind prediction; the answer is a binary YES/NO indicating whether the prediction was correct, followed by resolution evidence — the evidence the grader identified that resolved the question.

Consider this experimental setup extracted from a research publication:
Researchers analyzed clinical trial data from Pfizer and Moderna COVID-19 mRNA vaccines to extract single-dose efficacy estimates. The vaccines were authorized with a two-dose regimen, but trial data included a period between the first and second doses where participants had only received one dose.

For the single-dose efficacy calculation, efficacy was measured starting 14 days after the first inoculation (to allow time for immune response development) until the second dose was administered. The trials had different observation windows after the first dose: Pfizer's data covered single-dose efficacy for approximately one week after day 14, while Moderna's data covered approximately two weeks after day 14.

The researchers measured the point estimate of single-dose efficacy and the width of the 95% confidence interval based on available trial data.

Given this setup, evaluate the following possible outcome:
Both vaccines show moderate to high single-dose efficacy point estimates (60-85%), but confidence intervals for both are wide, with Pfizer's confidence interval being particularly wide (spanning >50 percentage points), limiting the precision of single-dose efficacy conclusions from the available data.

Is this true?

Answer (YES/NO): NO